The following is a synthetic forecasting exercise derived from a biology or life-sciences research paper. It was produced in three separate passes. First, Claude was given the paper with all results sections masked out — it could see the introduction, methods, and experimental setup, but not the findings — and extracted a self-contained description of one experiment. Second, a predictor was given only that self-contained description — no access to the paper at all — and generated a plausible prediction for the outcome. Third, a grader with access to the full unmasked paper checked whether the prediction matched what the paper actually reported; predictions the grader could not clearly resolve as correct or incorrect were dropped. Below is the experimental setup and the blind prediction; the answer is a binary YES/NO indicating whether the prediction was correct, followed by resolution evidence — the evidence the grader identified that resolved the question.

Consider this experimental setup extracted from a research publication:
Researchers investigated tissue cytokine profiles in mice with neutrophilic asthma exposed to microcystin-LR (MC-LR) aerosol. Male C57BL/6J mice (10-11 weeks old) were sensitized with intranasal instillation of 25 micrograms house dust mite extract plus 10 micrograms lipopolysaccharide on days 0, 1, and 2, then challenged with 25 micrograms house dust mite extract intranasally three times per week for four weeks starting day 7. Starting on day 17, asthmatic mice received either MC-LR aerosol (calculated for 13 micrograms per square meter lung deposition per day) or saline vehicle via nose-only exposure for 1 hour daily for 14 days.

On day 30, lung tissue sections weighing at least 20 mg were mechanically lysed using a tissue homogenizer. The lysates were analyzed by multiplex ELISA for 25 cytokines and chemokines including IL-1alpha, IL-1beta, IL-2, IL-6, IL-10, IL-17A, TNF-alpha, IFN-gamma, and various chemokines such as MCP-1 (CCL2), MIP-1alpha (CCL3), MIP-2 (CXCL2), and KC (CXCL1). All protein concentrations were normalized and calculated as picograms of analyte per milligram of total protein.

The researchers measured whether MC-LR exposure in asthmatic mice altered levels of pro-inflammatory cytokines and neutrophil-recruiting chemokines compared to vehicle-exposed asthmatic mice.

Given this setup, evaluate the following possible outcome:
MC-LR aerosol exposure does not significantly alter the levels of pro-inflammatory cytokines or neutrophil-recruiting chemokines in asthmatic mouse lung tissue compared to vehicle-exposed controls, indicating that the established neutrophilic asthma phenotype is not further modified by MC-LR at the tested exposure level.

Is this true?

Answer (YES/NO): NO